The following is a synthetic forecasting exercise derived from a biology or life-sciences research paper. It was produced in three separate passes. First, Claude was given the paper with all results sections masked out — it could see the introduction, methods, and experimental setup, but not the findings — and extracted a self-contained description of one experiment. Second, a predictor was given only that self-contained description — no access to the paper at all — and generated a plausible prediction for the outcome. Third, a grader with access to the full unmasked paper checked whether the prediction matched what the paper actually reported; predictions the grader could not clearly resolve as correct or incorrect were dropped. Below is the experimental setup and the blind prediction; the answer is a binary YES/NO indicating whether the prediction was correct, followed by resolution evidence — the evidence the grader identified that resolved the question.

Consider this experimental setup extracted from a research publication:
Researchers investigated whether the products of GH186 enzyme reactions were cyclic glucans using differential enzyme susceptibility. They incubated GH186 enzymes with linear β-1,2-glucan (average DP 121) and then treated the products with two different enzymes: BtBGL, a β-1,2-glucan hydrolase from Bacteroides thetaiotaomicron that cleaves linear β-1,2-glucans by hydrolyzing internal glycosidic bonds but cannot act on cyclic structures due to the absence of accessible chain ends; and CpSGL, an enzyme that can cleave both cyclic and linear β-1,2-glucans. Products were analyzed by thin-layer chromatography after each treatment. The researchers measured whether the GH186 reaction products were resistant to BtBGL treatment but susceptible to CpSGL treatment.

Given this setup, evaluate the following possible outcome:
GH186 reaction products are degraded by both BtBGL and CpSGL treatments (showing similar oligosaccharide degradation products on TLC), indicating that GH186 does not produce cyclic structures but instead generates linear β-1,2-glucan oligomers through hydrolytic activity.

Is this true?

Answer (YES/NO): NO